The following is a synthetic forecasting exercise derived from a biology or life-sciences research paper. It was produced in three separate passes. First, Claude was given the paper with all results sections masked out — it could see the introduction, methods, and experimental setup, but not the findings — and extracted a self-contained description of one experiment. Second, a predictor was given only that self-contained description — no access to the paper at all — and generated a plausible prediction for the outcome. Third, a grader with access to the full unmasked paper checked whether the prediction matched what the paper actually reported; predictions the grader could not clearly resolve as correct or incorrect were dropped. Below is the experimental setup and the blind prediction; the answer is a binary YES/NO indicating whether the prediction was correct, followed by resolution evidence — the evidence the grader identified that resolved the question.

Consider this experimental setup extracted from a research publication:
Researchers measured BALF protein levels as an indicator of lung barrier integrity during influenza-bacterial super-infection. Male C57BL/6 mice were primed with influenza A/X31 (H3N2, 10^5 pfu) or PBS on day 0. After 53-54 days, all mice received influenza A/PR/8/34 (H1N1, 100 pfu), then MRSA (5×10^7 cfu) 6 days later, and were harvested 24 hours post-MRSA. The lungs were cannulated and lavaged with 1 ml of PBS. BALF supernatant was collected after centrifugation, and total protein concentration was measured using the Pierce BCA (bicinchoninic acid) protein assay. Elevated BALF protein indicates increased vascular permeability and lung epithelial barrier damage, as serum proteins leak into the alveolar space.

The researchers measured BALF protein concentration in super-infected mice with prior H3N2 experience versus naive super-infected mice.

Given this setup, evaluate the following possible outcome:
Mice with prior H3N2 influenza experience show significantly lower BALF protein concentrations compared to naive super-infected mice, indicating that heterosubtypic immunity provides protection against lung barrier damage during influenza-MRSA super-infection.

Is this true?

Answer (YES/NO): YES